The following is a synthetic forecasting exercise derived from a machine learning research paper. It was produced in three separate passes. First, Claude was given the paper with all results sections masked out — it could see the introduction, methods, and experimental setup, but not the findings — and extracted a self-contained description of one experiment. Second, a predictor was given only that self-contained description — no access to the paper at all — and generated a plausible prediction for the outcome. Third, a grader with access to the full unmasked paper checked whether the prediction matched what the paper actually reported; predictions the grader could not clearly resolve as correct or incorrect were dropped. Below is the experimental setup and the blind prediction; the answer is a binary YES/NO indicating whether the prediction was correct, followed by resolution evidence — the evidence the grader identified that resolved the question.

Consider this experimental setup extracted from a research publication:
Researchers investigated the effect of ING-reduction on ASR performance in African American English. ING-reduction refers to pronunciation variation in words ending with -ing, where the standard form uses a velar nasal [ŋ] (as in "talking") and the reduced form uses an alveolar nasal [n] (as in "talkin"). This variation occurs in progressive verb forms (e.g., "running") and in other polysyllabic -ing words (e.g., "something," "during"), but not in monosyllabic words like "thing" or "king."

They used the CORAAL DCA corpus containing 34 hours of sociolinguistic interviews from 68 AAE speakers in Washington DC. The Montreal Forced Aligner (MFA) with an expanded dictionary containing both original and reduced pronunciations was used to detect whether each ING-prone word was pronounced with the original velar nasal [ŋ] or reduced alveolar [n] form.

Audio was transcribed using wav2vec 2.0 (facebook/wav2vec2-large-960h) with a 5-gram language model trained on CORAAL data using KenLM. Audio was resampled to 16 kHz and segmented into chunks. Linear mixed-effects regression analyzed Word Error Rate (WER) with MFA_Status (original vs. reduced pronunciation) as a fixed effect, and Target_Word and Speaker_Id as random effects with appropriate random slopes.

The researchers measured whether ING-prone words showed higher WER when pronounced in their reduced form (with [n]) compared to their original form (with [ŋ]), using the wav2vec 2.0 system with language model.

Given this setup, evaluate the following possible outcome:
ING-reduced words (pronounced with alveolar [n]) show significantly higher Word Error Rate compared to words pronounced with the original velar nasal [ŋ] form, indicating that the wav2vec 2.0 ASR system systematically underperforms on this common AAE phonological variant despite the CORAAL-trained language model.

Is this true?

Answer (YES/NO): YES